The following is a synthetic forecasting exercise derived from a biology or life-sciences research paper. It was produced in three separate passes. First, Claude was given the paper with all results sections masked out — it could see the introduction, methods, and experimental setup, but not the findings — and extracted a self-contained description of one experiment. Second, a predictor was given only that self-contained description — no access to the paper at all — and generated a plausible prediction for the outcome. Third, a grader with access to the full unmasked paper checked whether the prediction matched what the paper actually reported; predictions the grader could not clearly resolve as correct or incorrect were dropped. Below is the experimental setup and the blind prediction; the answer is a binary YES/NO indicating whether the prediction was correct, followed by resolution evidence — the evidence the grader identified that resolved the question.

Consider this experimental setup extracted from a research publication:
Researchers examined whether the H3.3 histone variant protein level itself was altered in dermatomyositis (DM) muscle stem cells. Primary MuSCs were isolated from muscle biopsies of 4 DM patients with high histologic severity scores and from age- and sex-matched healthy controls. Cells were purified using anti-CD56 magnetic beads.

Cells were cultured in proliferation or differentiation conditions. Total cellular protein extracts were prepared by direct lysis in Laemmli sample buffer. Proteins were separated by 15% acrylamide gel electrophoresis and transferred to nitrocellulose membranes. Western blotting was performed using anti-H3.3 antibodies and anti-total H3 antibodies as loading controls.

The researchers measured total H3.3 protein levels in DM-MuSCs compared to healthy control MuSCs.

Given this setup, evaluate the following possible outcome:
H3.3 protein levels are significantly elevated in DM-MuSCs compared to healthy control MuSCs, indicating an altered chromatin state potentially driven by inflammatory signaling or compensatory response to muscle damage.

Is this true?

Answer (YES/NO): NO